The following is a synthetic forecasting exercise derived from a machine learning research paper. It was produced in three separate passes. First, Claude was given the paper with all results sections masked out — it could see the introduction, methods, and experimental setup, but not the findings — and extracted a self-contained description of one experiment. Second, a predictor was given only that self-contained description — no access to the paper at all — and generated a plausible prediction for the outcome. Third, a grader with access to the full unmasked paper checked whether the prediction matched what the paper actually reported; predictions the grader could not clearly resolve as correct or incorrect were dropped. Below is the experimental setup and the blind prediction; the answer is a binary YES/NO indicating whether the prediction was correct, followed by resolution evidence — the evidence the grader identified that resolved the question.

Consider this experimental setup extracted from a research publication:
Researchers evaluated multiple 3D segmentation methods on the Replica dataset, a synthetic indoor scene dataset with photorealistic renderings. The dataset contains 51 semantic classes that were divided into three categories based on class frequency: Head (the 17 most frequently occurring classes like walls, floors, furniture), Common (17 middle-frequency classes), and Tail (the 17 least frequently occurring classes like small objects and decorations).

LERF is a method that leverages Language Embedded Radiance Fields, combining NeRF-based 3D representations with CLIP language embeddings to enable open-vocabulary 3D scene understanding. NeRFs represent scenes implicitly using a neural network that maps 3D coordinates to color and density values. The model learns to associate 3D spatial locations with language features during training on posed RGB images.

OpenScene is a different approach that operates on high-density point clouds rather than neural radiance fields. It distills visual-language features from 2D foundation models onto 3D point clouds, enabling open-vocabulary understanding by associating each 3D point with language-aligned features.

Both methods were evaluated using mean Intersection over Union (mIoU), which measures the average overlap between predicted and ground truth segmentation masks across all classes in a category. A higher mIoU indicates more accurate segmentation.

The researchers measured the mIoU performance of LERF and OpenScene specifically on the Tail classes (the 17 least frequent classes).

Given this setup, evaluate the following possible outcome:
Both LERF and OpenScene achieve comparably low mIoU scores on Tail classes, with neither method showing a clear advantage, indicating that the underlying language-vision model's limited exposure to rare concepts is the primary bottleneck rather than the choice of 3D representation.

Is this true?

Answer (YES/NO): NO